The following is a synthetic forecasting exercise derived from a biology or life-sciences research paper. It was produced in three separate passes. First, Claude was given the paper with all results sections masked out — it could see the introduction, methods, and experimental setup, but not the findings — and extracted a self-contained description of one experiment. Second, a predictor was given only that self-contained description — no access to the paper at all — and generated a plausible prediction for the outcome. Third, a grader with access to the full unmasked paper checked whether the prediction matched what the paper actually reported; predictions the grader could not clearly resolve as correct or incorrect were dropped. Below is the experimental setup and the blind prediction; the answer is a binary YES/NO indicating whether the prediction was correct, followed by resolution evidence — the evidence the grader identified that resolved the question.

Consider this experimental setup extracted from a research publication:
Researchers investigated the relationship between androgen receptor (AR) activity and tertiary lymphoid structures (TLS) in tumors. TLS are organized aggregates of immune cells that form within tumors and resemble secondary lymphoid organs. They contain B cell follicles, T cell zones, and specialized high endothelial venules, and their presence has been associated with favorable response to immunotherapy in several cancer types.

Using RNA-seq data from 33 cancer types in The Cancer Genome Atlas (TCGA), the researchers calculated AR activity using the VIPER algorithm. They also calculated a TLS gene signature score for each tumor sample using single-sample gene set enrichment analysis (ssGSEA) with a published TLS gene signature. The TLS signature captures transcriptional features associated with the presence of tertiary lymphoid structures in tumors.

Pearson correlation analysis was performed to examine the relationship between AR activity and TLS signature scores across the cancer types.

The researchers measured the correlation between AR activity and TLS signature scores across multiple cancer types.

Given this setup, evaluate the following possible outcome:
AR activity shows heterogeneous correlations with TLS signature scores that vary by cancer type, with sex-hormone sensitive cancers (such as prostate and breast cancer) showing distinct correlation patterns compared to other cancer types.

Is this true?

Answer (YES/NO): NO